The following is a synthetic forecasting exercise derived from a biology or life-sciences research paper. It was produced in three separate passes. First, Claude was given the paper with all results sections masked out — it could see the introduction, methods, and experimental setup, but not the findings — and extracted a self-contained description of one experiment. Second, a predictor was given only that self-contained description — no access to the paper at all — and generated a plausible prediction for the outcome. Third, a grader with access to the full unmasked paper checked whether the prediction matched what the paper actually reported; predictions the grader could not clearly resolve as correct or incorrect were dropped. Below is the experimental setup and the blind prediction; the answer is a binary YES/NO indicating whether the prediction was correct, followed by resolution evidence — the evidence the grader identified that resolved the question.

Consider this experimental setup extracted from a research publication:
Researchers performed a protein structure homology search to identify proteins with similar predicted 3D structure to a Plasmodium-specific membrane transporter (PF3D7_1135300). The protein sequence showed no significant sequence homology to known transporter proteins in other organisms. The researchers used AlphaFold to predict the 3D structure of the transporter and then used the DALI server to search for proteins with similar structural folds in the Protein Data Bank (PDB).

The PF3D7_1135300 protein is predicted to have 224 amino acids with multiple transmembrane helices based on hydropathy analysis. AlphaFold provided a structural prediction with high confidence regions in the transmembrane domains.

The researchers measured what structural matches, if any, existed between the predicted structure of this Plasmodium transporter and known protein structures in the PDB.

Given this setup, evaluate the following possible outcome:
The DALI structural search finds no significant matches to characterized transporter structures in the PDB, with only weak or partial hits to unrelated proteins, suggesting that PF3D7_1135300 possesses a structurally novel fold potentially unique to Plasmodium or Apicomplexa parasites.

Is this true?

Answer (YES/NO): NO